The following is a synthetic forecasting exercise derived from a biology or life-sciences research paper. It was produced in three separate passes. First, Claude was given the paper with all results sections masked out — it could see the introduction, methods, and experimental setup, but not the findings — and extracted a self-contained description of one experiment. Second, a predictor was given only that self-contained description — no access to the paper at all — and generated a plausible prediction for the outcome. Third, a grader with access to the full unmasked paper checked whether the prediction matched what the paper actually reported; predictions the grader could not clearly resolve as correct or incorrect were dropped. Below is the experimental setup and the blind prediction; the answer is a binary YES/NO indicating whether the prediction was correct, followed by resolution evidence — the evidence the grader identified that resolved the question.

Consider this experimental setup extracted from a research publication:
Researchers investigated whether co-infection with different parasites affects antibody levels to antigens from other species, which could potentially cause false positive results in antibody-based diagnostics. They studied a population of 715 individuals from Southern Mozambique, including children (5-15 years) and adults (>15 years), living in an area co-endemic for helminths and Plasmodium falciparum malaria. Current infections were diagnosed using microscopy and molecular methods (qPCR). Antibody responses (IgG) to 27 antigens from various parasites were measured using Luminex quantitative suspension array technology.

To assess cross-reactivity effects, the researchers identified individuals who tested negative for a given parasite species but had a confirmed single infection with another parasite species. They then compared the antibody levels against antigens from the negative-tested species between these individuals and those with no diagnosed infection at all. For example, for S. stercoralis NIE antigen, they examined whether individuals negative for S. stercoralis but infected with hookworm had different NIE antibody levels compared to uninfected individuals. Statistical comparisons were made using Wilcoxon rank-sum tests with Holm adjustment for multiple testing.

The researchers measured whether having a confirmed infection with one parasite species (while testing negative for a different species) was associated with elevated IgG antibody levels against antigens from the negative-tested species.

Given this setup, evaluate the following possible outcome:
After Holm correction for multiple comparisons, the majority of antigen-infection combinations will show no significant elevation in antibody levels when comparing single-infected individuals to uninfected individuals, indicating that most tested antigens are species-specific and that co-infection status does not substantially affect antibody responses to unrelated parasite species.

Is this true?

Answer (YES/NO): NO